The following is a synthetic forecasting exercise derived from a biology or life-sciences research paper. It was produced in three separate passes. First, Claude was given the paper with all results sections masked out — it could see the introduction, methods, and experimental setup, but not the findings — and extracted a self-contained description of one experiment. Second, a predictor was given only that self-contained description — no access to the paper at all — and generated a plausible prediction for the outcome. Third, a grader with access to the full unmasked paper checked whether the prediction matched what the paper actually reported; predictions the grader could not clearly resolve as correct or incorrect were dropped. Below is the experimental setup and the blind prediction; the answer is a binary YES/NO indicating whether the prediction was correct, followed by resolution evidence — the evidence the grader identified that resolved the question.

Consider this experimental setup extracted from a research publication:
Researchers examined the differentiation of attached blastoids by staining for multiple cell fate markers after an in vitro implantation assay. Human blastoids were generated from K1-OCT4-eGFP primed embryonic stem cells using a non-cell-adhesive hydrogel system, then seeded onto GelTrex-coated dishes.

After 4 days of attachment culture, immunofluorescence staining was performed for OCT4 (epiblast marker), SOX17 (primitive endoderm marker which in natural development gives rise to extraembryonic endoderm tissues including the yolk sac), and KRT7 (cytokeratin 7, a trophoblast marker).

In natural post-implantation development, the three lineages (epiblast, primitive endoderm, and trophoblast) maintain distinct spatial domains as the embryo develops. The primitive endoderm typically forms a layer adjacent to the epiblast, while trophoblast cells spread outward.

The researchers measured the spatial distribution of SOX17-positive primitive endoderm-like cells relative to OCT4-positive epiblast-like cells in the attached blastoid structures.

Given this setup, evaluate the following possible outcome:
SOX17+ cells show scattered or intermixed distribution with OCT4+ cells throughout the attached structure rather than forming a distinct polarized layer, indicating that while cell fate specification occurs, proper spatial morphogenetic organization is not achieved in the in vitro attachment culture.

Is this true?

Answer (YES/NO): NO